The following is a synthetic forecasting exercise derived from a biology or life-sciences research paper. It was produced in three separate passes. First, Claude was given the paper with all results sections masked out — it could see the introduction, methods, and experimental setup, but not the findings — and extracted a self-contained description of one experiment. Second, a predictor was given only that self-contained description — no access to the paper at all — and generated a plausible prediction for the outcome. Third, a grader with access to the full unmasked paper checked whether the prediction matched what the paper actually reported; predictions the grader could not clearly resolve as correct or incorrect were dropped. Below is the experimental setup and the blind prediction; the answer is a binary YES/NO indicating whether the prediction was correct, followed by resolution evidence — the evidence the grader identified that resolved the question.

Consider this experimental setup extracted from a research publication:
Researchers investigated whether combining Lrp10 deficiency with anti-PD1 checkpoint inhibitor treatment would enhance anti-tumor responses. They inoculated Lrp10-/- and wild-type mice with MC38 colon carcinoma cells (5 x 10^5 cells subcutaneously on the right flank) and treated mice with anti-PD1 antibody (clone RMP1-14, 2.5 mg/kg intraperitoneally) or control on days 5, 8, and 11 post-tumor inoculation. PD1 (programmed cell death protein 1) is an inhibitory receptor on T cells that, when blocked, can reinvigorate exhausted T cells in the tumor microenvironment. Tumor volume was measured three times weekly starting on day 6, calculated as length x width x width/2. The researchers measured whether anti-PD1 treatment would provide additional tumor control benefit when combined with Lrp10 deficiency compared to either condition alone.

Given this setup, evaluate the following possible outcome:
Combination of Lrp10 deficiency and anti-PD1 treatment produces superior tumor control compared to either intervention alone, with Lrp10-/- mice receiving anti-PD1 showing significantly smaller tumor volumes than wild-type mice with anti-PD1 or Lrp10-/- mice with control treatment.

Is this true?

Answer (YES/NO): YES